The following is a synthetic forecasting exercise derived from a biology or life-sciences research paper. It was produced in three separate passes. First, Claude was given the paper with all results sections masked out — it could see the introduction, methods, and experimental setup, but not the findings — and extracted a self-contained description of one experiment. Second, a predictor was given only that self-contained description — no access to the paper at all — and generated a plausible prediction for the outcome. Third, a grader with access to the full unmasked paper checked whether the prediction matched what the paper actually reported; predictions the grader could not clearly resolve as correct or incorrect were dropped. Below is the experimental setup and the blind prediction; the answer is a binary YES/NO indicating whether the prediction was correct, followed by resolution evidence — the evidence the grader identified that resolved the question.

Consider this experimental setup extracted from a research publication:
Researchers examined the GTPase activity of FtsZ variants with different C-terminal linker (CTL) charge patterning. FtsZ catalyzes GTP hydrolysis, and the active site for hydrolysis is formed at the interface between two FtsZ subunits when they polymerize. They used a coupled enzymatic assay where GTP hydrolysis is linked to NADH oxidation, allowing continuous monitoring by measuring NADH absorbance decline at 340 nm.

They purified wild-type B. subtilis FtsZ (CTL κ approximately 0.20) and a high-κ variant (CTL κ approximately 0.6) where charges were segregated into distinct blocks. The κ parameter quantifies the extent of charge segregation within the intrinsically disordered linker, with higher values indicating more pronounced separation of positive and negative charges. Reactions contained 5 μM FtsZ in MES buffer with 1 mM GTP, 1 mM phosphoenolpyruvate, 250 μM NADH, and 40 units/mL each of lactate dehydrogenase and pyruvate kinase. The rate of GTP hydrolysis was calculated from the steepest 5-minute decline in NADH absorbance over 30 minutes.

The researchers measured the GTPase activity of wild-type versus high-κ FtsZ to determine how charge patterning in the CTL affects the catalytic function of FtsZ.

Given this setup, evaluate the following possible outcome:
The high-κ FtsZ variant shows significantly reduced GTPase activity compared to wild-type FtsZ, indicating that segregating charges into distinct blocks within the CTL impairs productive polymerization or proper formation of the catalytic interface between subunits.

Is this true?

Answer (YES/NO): YES